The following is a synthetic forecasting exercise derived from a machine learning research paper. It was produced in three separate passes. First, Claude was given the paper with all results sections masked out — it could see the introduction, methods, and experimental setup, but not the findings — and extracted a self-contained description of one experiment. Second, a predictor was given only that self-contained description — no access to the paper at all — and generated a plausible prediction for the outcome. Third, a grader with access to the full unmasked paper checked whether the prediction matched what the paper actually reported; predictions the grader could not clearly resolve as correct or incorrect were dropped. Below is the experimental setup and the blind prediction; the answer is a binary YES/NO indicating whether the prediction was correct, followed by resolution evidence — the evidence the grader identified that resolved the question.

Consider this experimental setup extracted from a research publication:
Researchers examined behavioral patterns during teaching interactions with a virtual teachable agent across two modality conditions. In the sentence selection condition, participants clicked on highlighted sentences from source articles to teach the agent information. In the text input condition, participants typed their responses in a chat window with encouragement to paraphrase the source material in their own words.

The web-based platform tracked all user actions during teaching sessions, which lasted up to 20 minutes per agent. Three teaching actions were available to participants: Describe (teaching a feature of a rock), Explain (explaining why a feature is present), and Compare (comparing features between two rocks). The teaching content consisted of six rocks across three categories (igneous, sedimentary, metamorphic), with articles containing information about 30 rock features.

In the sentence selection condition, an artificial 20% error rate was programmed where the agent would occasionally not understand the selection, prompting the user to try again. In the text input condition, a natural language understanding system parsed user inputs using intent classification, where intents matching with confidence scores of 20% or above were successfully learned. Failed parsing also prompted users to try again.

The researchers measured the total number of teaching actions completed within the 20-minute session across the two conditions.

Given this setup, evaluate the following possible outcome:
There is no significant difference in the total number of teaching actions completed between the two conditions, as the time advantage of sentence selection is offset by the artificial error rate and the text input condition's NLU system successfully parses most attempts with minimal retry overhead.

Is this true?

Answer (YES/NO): NO